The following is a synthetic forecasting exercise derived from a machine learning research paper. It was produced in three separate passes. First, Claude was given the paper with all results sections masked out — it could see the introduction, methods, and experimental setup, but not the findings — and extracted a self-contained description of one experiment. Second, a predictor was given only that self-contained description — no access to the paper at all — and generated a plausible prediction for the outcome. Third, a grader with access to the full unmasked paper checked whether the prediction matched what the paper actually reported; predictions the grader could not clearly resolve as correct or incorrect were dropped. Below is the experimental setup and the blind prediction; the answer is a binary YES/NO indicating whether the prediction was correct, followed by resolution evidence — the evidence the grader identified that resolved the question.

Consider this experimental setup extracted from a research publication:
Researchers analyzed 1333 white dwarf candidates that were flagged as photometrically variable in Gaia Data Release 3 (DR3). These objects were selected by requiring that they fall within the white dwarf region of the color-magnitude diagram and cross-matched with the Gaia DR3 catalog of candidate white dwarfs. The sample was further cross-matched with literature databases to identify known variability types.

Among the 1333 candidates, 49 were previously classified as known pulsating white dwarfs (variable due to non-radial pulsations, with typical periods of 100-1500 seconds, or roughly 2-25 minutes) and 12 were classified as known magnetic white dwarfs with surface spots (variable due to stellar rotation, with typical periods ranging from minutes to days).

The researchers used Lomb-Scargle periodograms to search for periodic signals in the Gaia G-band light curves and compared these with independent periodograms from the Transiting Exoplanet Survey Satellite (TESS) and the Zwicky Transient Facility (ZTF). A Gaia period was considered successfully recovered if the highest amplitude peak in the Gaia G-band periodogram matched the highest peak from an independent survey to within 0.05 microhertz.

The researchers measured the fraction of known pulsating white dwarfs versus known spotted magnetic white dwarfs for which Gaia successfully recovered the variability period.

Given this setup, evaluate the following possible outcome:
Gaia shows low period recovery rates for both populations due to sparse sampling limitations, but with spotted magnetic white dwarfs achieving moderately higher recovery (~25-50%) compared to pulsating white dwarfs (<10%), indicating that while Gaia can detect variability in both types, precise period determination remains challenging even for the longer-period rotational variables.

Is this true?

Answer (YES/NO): NO